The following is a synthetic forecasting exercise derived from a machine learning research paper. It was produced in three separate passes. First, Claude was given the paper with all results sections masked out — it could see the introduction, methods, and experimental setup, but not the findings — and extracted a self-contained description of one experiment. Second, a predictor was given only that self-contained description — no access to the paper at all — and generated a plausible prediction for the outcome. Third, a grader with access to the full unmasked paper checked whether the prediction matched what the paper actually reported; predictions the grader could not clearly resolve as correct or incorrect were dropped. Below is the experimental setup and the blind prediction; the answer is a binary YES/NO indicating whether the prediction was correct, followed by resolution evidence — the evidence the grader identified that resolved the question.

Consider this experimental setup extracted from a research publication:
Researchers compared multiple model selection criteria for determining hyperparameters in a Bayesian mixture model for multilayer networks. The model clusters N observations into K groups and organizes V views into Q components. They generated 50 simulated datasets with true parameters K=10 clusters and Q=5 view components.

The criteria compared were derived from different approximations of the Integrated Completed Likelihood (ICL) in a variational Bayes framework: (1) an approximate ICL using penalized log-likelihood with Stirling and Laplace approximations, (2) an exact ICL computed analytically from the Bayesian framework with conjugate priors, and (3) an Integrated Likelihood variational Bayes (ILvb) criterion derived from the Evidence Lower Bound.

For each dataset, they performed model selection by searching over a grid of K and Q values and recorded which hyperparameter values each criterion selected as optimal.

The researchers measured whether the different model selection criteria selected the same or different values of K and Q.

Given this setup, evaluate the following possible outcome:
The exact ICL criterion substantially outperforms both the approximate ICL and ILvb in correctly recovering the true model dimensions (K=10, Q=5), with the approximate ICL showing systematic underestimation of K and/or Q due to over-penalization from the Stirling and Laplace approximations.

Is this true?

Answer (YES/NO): NO